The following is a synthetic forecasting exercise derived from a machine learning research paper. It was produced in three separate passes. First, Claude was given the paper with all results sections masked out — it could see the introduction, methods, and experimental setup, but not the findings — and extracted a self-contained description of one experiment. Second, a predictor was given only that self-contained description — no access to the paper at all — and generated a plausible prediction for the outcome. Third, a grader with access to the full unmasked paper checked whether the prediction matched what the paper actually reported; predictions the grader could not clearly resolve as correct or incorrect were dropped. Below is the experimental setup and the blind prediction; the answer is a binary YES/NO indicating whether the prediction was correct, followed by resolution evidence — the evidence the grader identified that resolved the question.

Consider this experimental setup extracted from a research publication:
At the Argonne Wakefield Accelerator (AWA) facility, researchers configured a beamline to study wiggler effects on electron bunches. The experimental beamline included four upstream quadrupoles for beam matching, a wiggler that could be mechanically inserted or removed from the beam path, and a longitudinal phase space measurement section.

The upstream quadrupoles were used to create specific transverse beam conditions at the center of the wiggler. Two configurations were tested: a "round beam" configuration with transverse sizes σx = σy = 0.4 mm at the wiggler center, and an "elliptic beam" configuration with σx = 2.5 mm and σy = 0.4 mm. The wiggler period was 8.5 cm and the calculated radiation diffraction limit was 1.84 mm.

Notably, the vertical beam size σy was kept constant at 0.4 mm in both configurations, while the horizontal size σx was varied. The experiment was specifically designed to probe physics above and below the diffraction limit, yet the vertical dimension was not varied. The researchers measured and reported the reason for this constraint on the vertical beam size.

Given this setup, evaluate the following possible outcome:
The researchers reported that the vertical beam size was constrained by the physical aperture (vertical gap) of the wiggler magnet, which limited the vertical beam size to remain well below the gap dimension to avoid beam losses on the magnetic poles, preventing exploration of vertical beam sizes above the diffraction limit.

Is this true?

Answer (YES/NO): NO